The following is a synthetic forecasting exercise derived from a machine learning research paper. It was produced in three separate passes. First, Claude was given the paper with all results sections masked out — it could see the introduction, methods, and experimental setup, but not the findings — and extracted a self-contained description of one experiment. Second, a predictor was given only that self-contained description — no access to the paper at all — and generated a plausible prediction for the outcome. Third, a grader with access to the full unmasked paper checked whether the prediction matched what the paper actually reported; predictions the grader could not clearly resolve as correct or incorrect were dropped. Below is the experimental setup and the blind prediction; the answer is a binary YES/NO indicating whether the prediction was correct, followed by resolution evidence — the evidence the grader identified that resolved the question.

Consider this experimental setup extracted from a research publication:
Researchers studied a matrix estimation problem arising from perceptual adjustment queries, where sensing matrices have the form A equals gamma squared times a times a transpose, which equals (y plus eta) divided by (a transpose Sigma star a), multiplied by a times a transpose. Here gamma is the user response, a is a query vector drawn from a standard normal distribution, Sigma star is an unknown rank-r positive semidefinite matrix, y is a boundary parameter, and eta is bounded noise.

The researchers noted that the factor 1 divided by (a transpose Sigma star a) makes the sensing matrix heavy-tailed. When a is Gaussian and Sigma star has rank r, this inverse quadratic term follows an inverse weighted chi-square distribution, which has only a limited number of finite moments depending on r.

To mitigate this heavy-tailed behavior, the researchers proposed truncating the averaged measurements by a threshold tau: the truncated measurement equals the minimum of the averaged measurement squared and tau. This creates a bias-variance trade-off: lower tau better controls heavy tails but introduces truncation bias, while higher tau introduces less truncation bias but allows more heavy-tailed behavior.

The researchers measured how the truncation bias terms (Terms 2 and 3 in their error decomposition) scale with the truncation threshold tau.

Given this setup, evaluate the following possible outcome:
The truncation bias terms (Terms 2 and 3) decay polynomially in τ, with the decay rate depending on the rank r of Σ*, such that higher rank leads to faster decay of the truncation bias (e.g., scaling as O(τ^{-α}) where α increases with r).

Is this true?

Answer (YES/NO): NO